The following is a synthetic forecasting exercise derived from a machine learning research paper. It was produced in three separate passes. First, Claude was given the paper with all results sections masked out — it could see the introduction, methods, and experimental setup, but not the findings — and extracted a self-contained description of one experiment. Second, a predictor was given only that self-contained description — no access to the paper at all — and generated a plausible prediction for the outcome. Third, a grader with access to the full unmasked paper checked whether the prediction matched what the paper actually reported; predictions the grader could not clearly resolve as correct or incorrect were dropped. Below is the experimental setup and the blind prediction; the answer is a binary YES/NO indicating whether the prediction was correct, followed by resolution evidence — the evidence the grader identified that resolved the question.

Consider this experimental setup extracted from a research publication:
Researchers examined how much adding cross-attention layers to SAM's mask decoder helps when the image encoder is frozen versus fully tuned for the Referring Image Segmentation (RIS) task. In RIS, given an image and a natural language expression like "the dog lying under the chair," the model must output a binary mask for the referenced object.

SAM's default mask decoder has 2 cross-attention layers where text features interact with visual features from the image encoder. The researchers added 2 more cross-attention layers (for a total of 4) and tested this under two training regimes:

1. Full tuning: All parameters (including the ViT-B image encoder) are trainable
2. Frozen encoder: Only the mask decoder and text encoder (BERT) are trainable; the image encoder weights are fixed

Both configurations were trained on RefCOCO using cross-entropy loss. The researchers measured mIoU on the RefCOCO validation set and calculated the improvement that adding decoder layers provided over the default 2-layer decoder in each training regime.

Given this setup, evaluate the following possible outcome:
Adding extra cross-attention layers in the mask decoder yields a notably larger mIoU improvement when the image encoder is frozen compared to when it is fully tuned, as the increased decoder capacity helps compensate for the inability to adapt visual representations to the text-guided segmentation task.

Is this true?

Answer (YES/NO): NO